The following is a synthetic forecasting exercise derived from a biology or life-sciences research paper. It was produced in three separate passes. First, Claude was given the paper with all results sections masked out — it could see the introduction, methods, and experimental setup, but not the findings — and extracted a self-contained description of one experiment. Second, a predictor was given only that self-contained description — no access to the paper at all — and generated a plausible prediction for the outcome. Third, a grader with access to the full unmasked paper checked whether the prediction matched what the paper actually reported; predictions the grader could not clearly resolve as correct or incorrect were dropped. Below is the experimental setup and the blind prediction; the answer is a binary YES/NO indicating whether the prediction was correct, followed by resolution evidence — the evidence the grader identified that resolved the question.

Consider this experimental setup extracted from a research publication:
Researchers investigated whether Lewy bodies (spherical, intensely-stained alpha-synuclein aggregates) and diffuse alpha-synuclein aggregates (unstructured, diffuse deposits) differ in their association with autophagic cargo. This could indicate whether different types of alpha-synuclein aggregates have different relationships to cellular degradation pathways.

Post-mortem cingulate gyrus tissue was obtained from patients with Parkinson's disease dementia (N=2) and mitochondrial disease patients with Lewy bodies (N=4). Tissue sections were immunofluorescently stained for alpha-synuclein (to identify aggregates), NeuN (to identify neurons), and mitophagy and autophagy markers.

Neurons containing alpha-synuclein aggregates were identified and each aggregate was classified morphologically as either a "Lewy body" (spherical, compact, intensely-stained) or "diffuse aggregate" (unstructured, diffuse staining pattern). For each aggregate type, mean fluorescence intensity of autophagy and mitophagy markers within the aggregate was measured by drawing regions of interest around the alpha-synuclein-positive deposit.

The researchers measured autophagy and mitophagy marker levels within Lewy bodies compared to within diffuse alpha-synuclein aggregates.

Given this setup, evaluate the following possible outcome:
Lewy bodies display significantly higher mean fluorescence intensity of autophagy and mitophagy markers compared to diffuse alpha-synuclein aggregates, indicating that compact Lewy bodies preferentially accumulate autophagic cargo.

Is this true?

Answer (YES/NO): YES